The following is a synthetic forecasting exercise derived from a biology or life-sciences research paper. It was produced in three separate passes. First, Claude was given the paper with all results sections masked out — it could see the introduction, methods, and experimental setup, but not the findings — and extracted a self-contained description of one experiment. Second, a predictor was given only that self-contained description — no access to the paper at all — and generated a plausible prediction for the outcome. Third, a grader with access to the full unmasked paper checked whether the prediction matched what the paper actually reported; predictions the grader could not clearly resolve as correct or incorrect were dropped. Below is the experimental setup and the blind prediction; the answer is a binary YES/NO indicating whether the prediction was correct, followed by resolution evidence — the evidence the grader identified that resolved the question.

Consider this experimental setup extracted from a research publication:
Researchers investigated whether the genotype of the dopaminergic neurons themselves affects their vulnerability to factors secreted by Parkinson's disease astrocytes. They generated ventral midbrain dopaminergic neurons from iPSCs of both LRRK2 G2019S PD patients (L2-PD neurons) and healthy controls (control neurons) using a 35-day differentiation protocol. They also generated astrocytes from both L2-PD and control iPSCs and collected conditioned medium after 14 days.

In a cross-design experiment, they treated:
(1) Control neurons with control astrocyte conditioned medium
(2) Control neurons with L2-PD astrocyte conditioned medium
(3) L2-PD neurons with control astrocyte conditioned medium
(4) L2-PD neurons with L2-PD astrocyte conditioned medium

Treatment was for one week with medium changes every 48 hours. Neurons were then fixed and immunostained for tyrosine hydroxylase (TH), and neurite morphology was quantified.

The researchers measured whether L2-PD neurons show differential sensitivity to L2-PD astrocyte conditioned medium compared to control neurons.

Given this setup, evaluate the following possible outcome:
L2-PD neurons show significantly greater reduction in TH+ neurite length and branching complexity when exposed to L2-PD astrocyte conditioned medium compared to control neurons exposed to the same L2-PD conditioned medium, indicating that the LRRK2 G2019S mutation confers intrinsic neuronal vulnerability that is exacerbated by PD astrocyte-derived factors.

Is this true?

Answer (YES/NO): YES